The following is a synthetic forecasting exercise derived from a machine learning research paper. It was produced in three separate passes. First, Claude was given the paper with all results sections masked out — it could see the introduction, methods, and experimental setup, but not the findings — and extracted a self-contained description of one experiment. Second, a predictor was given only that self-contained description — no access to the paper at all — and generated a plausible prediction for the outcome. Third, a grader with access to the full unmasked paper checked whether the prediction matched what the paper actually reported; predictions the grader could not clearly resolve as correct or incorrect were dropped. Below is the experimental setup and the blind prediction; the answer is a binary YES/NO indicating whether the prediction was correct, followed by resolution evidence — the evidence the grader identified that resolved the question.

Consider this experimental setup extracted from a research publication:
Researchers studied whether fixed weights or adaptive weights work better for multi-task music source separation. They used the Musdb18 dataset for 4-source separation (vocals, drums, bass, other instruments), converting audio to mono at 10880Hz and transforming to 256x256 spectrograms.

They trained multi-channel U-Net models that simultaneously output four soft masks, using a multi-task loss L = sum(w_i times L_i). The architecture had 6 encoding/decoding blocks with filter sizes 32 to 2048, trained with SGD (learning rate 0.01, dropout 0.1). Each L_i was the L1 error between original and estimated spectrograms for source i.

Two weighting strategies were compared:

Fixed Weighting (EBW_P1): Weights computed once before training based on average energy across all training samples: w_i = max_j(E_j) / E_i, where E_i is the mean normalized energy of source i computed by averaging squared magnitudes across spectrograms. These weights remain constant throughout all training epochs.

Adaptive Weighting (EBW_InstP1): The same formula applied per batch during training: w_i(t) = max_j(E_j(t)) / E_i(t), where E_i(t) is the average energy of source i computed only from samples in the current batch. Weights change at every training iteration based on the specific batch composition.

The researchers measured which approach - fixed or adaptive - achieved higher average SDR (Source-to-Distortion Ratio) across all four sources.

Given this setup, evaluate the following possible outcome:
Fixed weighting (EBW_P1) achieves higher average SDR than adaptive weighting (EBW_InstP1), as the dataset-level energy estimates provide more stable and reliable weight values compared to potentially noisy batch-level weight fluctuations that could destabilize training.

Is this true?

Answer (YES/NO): YES